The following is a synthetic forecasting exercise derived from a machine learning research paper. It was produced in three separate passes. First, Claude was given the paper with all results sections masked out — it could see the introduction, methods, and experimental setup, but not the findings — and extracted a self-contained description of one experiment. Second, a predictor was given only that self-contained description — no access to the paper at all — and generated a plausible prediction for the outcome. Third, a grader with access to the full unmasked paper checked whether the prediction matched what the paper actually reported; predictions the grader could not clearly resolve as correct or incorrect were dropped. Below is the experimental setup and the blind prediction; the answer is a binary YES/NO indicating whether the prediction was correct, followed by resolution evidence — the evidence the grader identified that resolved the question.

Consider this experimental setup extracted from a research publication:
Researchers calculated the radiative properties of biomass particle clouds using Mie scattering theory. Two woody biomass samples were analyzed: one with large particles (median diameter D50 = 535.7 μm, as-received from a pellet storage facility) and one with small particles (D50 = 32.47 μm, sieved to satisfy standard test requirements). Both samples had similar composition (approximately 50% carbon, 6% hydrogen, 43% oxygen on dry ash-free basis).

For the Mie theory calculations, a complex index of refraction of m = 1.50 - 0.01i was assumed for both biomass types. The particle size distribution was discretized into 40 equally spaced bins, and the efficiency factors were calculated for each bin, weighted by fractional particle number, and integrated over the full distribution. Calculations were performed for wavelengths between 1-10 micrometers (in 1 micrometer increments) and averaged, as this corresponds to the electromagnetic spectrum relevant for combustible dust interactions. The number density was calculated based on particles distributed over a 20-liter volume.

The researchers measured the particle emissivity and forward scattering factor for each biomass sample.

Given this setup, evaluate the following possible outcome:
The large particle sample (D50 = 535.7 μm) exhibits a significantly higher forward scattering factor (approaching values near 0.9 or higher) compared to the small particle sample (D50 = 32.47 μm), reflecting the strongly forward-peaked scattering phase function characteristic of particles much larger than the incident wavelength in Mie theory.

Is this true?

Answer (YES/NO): YES